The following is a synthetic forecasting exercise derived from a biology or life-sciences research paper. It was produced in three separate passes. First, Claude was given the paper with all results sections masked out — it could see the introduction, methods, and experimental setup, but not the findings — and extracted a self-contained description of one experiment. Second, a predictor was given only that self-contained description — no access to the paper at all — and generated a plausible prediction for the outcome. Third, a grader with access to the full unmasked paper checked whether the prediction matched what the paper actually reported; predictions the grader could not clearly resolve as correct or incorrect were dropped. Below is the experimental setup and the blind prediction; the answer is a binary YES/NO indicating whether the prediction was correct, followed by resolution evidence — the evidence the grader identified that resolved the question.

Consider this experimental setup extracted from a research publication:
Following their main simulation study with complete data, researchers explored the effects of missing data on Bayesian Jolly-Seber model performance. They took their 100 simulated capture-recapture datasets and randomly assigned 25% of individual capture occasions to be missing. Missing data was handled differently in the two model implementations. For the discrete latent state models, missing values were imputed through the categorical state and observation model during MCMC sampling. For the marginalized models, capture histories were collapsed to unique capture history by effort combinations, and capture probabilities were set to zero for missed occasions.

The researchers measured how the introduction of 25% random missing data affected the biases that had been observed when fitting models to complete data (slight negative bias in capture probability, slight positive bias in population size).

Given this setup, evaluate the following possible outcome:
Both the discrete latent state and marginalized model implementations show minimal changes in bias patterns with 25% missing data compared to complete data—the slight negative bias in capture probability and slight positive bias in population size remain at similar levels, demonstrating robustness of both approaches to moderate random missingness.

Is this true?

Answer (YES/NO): NO